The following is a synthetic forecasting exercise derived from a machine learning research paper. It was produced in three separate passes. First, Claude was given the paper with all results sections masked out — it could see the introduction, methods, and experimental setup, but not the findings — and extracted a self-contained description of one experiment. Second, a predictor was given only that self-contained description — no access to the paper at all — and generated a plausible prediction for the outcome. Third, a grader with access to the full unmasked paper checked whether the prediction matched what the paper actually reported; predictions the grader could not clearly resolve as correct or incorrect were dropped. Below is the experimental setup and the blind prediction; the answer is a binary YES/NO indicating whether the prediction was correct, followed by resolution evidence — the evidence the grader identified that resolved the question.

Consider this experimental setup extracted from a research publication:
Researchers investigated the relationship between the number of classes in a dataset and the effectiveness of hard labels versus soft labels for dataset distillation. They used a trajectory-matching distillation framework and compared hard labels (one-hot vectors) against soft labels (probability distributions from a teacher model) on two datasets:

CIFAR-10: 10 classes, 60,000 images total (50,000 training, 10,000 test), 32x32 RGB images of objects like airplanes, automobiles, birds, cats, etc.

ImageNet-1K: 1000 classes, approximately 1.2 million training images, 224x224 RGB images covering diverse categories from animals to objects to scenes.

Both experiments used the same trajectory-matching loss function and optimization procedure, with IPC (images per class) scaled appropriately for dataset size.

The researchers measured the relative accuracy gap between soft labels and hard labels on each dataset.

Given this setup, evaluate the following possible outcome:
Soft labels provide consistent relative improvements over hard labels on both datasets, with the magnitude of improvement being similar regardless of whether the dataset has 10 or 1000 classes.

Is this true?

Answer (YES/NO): NO